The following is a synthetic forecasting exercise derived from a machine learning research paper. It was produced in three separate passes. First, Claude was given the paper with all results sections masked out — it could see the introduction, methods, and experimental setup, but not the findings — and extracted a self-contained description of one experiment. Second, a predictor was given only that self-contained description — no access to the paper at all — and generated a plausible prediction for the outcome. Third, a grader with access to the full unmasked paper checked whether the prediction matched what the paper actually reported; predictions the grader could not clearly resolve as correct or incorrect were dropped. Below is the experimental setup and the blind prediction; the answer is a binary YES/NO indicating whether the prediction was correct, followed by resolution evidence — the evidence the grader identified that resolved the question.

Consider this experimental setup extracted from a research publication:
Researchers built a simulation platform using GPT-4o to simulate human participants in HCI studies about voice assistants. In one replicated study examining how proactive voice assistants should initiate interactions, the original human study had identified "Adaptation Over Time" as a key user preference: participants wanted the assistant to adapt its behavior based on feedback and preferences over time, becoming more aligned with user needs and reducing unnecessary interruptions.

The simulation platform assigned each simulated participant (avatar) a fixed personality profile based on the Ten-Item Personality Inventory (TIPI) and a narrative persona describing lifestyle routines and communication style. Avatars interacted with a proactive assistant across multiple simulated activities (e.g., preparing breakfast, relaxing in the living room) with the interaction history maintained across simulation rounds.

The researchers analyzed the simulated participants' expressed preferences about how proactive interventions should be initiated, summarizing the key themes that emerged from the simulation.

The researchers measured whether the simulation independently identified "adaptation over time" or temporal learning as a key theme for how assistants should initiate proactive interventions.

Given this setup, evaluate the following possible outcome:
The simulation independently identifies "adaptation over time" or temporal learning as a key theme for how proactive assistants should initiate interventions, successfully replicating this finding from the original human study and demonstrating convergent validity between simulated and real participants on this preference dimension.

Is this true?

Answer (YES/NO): NO